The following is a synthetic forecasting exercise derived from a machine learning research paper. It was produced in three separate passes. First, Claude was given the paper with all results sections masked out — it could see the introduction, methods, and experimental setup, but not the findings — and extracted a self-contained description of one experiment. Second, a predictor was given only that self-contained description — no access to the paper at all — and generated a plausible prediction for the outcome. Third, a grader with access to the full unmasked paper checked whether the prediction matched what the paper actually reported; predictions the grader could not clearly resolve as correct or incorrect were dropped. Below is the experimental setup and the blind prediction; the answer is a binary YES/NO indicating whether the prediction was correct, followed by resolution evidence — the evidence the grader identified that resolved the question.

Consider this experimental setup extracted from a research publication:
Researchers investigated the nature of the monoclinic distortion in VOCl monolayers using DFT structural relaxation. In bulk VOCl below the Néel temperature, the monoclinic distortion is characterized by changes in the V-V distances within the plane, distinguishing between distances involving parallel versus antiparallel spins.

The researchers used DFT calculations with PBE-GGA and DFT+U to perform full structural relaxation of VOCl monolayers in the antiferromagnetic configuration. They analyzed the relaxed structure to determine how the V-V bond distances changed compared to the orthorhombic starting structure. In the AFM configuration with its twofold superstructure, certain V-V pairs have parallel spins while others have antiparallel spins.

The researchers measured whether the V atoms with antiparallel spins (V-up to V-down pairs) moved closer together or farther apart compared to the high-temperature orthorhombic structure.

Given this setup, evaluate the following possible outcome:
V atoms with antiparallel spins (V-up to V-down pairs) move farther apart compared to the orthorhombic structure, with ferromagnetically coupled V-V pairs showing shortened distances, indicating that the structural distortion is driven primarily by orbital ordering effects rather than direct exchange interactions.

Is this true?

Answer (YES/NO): NO